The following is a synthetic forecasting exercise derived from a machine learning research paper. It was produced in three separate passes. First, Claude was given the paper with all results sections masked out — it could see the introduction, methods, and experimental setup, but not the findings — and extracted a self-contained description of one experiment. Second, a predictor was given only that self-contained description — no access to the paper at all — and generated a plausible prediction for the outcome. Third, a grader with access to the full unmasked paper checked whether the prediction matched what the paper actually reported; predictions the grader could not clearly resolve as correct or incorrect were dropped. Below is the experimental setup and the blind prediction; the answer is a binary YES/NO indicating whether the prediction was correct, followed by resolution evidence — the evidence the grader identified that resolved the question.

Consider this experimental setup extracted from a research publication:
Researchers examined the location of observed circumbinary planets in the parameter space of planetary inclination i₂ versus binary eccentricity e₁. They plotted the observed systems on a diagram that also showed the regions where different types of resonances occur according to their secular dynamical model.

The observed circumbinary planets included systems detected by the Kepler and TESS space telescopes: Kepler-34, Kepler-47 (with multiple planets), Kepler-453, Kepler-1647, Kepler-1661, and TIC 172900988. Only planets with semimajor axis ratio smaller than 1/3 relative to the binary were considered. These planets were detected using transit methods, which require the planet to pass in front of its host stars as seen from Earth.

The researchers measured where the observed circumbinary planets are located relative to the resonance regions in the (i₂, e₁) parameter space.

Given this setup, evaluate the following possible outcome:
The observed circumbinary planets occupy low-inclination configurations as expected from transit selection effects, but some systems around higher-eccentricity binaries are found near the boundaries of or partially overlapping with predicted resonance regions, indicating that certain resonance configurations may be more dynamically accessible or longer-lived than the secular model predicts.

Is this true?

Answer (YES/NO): NO